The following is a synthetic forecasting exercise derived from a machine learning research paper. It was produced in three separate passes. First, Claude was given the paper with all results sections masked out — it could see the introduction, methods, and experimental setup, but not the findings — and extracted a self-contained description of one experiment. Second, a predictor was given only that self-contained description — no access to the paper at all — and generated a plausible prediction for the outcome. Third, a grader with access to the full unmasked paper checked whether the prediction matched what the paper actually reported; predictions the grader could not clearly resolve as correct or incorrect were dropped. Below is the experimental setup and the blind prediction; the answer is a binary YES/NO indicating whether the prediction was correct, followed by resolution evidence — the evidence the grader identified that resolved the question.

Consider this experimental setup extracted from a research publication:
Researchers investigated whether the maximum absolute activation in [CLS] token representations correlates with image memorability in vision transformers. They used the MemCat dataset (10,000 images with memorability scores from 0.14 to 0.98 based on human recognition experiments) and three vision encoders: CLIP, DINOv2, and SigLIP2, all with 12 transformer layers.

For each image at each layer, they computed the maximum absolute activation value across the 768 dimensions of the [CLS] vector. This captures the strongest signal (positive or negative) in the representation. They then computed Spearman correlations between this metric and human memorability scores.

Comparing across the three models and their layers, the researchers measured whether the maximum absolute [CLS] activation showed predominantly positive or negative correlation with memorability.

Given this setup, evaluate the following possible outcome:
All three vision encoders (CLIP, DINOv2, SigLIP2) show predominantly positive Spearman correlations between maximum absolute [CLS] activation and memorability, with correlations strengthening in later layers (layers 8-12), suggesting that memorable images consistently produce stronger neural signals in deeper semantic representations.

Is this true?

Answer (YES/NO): NO